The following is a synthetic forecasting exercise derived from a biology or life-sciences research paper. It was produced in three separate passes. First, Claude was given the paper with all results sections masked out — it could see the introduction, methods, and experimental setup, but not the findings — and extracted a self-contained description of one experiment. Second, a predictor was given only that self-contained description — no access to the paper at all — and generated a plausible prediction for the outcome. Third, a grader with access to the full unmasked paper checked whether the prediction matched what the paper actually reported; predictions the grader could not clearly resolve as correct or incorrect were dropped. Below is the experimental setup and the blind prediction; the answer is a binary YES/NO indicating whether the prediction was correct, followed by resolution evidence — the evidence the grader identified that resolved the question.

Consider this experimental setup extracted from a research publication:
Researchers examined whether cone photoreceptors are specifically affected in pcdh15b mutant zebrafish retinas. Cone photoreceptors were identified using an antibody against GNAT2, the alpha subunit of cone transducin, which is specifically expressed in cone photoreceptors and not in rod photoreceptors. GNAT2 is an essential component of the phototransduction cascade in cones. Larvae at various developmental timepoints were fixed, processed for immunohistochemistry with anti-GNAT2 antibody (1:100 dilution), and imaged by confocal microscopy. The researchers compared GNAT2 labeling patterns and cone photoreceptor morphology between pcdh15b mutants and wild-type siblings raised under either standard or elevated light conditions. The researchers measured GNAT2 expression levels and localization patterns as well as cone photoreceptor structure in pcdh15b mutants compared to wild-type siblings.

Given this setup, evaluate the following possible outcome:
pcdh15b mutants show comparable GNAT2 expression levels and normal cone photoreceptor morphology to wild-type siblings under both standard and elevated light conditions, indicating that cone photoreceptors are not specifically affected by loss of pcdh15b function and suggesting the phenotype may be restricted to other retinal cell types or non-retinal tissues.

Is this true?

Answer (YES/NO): NO